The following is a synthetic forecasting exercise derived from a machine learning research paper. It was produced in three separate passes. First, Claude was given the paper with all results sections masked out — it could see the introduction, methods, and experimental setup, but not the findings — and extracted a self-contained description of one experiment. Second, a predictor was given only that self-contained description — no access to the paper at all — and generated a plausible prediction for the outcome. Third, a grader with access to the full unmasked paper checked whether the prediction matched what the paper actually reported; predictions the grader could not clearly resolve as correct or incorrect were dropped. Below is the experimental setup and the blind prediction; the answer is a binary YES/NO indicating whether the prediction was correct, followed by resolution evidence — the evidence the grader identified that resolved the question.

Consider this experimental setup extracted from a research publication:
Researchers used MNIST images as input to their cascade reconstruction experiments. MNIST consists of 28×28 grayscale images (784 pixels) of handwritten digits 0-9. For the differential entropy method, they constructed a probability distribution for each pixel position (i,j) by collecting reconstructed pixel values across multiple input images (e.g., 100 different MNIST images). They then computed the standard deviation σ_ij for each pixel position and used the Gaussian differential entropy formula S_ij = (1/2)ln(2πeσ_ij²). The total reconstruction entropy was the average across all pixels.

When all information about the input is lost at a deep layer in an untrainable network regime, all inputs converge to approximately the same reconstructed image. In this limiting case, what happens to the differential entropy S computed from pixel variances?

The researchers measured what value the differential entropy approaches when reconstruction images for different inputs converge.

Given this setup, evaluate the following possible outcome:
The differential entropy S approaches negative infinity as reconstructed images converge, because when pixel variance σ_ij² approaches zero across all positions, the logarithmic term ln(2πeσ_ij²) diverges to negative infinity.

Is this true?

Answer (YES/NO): YES